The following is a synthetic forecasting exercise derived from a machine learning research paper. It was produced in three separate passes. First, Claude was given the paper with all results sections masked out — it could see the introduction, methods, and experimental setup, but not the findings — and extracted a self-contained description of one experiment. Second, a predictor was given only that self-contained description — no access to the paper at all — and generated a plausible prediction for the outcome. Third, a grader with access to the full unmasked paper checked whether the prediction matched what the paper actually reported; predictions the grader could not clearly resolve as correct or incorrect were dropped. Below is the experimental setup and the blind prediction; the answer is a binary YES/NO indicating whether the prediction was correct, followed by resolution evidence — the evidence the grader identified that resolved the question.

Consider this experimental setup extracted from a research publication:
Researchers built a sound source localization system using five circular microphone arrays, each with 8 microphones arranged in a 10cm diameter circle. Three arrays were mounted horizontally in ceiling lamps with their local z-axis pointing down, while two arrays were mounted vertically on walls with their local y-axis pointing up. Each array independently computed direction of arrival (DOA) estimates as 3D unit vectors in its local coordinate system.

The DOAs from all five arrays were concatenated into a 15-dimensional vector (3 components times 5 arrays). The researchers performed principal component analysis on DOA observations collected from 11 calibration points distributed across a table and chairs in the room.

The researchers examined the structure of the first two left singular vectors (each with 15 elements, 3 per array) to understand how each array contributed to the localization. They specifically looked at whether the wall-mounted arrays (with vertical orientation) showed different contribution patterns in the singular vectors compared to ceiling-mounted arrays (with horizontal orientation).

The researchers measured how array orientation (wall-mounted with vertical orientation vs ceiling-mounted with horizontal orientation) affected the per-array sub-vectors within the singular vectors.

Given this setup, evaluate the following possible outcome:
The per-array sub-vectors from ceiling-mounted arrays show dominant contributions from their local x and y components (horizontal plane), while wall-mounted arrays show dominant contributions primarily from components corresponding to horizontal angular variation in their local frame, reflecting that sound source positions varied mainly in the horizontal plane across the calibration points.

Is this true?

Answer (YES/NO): YES